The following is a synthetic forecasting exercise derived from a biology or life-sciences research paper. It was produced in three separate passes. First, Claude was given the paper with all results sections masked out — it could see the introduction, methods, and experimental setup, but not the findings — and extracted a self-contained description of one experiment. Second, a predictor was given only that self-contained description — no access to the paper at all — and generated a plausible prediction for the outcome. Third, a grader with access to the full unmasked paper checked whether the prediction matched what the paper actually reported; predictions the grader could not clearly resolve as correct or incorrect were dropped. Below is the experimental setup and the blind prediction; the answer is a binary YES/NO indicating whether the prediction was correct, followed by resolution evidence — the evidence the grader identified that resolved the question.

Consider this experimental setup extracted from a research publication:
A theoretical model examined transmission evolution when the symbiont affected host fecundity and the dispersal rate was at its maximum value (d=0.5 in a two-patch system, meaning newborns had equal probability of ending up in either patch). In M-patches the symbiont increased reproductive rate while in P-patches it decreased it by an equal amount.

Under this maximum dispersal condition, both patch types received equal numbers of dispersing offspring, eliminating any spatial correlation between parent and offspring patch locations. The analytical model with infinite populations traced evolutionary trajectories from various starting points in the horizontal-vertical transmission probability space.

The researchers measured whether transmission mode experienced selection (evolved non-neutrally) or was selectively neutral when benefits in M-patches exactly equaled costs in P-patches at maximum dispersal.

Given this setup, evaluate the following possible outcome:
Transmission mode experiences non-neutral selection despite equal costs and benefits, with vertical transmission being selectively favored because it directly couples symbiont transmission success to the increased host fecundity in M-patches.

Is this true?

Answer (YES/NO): NO